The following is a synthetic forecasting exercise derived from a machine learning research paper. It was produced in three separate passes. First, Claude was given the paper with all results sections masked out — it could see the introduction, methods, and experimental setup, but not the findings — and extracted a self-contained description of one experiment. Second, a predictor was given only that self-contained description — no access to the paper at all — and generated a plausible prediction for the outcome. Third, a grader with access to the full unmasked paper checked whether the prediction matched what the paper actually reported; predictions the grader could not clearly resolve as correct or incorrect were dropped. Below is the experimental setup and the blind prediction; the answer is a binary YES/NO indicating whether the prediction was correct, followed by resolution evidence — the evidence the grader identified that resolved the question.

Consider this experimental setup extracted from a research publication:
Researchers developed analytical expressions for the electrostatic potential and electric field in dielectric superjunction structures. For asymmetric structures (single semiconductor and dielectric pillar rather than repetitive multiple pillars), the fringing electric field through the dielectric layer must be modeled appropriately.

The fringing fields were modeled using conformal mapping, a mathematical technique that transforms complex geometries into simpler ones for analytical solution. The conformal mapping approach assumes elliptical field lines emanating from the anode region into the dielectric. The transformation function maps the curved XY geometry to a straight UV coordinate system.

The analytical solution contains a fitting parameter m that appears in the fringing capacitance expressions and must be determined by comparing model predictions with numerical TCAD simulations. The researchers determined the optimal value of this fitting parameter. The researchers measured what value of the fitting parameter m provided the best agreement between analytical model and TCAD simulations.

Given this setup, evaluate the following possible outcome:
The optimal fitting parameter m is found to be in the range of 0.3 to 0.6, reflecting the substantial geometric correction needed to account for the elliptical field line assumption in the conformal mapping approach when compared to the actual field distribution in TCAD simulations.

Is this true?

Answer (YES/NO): NO